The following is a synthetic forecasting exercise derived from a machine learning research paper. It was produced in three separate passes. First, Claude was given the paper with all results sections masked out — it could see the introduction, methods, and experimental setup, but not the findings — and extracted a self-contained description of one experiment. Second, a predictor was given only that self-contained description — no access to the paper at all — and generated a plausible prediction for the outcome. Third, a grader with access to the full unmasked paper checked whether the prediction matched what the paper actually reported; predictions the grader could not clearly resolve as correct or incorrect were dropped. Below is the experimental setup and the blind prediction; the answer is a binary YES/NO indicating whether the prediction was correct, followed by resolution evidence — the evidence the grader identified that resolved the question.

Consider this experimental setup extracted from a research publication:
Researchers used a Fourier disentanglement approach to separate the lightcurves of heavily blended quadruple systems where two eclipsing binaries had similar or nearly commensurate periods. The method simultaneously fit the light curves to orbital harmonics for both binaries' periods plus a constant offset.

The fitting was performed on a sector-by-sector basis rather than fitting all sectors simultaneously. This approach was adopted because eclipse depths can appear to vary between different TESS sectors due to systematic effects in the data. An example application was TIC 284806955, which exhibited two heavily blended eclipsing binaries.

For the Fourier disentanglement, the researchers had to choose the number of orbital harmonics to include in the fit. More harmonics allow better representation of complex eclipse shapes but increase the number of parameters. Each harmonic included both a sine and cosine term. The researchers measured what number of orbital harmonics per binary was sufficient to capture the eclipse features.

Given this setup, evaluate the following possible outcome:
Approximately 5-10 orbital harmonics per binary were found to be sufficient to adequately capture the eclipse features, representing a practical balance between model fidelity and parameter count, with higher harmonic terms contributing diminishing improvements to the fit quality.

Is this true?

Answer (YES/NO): NO